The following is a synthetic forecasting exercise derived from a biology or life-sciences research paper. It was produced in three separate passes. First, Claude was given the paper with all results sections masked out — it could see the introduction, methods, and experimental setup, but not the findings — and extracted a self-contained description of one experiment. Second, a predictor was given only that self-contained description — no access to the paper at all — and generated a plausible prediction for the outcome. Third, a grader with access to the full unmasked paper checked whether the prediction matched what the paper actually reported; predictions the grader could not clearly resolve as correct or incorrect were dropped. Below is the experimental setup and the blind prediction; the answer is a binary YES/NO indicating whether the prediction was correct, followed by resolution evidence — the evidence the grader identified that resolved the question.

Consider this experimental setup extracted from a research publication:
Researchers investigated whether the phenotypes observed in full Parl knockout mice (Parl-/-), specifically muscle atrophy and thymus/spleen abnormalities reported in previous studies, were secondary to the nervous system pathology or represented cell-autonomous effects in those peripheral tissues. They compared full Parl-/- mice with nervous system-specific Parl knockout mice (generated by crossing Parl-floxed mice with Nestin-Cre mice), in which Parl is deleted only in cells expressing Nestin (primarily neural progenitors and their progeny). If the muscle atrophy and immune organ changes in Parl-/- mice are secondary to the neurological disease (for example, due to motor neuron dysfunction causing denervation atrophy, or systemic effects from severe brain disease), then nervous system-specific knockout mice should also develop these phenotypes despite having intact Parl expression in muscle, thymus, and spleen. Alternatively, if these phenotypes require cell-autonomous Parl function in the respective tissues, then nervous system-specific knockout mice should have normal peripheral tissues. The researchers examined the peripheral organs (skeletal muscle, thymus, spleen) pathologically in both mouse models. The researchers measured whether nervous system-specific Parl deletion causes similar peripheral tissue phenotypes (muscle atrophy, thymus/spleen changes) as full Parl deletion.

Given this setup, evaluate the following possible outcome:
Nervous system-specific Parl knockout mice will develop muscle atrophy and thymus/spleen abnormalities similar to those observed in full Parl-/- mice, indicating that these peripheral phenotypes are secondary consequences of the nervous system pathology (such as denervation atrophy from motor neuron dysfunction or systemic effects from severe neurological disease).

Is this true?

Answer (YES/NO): YES